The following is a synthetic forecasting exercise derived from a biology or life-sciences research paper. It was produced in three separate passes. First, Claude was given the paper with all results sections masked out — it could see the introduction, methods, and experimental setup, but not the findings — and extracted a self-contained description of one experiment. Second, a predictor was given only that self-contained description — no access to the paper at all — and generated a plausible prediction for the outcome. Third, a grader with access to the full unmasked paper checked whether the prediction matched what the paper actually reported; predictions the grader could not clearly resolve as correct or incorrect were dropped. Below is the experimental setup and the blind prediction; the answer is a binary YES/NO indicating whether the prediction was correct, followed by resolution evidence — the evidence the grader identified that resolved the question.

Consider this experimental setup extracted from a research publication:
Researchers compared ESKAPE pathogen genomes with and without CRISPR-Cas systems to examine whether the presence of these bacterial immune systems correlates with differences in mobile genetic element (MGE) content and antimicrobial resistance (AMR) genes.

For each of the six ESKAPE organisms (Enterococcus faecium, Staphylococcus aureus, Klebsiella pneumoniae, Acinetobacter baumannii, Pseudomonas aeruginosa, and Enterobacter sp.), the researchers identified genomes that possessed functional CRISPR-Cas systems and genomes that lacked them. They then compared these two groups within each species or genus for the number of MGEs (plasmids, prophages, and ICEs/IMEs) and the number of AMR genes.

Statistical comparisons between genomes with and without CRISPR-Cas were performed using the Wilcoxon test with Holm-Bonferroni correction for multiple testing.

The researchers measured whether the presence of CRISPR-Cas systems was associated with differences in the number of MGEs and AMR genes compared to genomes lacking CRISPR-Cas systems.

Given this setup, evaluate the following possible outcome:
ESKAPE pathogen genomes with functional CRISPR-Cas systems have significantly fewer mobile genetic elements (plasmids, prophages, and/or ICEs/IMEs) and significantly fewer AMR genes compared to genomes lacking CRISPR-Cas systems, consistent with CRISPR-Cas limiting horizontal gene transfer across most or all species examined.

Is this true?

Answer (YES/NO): NO